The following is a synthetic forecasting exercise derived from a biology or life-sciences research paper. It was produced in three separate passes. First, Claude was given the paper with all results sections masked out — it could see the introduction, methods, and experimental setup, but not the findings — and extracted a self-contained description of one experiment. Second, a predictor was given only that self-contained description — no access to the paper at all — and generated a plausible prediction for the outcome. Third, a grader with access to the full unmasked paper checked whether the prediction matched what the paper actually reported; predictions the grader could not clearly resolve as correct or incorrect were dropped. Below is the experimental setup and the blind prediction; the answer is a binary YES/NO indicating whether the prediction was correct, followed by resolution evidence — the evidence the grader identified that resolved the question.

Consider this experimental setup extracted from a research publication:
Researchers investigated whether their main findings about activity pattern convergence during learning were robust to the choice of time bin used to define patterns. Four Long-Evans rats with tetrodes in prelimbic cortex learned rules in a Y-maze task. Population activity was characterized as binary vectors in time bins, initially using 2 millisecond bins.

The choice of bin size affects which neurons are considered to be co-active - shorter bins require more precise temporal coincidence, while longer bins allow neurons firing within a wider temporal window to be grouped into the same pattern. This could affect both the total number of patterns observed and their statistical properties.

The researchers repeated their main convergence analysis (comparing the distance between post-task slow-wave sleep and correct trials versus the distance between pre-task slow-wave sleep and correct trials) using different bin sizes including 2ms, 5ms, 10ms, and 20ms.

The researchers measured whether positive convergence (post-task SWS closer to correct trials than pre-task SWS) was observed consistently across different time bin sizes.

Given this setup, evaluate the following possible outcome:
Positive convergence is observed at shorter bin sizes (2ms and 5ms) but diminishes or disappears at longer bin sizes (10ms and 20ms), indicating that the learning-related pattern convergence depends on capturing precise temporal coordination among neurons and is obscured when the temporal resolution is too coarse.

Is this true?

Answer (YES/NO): NO